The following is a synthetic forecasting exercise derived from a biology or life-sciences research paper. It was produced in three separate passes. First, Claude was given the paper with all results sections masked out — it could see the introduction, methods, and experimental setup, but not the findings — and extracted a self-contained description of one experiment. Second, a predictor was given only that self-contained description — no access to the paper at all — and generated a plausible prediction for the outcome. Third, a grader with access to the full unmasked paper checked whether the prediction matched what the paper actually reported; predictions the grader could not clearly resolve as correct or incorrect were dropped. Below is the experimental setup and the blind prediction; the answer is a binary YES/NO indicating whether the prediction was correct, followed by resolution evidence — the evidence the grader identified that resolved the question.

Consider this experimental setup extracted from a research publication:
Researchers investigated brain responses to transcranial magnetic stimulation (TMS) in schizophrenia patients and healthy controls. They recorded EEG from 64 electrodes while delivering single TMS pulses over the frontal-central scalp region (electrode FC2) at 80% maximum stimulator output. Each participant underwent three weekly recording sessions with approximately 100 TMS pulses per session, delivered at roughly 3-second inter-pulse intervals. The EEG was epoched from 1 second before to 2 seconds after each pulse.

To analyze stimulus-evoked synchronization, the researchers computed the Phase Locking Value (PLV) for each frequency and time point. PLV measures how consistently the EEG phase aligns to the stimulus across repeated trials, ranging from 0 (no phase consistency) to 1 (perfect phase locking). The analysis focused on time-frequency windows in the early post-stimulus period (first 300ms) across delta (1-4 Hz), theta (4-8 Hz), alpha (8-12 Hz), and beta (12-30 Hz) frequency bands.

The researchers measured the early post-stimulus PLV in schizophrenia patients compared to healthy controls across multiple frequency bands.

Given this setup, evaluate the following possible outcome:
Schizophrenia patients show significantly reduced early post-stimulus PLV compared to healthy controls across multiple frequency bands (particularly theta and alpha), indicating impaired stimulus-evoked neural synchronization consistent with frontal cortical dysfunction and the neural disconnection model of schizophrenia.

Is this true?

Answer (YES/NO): YES